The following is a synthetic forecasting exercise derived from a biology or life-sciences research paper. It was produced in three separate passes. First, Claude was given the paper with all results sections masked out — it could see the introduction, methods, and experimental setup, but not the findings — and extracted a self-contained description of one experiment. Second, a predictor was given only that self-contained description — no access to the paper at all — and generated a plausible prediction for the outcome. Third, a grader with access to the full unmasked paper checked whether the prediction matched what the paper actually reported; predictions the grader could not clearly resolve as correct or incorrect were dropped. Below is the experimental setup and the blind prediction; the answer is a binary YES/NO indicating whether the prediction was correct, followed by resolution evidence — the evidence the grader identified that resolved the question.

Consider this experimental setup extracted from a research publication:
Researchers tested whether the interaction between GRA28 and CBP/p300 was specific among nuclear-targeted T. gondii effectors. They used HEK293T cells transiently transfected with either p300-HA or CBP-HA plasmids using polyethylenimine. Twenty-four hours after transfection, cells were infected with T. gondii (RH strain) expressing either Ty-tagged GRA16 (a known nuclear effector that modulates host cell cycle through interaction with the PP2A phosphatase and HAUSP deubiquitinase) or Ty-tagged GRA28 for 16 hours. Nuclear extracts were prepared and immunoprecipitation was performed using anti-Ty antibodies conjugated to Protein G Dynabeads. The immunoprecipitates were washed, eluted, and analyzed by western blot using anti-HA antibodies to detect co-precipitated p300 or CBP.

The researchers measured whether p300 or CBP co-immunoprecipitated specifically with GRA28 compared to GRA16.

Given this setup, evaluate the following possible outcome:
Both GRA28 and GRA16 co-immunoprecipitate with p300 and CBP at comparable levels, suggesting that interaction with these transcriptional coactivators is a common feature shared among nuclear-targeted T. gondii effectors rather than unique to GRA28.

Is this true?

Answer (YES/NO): NO